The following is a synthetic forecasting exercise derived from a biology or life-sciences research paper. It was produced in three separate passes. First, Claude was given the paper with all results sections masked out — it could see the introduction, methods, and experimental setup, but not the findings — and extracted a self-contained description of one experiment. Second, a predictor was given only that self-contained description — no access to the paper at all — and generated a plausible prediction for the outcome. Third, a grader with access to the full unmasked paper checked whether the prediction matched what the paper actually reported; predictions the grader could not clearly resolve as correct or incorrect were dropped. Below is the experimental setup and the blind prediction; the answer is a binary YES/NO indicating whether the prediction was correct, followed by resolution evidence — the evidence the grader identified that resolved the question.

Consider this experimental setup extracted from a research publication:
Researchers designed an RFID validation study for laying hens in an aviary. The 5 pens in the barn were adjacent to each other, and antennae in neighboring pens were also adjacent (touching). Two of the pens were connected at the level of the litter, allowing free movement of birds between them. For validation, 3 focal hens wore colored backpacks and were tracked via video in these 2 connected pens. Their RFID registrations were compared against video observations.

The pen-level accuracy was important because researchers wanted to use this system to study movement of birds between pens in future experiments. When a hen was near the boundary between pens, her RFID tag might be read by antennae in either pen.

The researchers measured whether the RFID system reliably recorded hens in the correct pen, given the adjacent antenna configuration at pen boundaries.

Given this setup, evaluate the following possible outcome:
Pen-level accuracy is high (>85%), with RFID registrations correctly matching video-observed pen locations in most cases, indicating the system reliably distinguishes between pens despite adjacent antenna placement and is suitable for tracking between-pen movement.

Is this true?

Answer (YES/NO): YES